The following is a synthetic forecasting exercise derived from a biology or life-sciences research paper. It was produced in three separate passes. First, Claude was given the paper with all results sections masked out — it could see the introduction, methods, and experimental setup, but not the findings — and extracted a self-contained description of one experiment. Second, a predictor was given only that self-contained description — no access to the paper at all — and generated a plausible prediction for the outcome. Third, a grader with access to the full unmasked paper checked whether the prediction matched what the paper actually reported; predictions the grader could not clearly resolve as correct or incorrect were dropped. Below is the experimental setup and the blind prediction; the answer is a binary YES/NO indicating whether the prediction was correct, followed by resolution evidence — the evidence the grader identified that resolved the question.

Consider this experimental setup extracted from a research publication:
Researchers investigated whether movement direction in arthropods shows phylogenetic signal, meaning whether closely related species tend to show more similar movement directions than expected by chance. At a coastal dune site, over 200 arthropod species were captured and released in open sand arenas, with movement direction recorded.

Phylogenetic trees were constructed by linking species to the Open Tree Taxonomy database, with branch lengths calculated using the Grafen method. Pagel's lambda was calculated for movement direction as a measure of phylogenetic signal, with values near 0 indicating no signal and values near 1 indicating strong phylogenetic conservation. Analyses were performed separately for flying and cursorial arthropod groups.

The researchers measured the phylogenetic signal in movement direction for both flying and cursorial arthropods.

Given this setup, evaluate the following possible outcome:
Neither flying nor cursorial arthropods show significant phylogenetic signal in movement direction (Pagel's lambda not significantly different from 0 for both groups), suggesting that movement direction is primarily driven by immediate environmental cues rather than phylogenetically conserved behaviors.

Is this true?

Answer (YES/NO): NO